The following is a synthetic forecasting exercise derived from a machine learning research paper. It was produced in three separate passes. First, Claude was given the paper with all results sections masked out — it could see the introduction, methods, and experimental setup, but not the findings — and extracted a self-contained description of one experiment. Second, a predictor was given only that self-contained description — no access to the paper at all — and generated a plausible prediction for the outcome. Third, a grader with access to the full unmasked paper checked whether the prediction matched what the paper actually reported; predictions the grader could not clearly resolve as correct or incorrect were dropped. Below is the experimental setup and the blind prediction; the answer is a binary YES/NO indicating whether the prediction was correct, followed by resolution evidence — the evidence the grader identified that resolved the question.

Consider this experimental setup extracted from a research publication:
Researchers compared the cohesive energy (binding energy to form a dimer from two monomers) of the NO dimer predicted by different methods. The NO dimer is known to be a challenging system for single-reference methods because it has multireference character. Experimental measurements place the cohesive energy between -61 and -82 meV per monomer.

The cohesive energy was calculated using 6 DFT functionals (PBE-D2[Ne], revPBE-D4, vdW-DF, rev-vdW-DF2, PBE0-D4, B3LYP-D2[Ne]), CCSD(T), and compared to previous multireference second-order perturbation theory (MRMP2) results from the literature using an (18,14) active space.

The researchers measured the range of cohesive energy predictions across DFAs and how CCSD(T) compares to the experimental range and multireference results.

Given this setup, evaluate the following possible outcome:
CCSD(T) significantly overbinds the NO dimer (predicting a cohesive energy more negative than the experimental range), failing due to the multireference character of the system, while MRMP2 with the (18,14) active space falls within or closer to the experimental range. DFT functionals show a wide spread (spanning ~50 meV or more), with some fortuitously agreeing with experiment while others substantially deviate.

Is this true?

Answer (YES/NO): NO